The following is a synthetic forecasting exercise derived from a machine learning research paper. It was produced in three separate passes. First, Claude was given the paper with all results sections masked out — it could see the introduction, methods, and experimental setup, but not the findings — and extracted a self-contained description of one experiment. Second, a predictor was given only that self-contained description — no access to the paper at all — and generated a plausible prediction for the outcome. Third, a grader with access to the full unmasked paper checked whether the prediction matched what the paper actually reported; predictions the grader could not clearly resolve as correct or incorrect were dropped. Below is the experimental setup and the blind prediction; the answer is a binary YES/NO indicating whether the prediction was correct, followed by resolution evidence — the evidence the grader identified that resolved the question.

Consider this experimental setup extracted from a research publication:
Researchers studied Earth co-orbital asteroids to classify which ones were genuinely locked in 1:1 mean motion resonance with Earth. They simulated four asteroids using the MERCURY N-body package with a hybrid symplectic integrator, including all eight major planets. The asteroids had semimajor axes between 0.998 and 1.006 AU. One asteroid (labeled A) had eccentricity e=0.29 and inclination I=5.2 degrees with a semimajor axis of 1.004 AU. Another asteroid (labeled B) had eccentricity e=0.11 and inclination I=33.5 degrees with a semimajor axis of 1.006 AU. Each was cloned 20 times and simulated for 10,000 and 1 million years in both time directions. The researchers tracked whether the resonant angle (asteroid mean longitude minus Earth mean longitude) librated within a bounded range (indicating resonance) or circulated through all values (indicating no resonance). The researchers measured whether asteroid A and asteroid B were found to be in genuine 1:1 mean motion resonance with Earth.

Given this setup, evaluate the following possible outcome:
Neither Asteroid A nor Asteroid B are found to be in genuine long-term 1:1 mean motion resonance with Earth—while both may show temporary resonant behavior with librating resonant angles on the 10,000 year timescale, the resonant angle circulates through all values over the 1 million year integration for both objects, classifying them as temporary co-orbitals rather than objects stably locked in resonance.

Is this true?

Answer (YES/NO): YES